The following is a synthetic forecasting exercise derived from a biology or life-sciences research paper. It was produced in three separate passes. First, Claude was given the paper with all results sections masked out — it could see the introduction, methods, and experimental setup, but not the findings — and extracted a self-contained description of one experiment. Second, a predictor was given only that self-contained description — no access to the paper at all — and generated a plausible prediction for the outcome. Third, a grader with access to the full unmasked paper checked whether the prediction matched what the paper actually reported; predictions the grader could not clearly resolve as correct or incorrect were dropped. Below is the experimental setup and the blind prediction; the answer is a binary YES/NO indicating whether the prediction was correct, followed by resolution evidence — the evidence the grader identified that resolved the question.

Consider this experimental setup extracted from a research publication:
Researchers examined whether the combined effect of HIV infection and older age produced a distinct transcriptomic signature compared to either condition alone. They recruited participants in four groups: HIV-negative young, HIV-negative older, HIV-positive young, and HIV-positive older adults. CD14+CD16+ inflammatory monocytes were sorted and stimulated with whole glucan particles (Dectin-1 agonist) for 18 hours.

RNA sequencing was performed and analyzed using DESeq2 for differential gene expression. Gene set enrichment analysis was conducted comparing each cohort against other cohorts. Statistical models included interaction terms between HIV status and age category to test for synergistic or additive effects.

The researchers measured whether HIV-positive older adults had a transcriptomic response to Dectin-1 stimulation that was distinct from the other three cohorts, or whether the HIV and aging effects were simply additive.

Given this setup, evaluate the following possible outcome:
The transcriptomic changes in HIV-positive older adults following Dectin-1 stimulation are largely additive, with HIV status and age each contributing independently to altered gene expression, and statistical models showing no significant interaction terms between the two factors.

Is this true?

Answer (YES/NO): NO